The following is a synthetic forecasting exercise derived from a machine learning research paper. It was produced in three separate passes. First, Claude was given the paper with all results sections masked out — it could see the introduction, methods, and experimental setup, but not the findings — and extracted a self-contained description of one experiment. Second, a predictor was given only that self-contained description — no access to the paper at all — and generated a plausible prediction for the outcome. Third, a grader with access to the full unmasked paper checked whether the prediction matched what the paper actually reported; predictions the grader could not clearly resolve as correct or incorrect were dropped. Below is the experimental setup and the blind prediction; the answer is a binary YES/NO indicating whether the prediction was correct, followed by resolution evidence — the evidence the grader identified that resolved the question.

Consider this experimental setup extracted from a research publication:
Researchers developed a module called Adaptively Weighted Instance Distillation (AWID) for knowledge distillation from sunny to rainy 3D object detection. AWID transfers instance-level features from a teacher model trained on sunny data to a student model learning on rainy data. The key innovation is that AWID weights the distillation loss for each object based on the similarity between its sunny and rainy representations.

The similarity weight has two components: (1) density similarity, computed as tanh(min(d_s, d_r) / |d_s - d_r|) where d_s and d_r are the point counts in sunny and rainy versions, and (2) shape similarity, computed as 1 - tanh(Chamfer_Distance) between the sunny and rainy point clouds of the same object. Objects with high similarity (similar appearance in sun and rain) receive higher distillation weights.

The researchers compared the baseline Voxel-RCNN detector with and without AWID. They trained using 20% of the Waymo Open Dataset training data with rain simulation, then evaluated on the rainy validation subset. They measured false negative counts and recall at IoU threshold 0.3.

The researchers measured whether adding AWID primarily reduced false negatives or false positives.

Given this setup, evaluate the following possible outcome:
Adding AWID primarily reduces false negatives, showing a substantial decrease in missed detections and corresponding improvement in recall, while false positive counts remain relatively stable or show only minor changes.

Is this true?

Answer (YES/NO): YES